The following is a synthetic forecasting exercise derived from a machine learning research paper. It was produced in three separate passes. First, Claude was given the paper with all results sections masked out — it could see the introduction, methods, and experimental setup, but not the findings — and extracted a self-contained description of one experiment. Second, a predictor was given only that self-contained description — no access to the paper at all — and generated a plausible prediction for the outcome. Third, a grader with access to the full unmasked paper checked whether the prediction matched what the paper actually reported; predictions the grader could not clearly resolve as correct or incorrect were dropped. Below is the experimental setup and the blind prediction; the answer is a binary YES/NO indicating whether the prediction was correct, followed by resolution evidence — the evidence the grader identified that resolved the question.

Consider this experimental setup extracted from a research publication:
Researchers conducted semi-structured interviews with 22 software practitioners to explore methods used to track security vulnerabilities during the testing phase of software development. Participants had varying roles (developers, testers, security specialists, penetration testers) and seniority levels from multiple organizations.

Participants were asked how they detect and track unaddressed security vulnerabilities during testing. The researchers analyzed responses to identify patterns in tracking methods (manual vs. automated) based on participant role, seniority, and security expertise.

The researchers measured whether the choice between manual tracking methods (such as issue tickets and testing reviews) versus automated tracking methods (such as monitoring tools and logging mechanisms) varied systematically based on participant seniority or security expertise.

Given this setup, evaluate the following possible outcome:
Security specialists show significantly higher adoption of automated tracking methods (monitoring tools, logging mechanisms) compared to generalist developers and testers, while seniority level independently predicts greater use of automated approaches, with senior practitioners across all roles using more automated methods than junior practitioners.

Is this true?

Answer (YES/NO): NO